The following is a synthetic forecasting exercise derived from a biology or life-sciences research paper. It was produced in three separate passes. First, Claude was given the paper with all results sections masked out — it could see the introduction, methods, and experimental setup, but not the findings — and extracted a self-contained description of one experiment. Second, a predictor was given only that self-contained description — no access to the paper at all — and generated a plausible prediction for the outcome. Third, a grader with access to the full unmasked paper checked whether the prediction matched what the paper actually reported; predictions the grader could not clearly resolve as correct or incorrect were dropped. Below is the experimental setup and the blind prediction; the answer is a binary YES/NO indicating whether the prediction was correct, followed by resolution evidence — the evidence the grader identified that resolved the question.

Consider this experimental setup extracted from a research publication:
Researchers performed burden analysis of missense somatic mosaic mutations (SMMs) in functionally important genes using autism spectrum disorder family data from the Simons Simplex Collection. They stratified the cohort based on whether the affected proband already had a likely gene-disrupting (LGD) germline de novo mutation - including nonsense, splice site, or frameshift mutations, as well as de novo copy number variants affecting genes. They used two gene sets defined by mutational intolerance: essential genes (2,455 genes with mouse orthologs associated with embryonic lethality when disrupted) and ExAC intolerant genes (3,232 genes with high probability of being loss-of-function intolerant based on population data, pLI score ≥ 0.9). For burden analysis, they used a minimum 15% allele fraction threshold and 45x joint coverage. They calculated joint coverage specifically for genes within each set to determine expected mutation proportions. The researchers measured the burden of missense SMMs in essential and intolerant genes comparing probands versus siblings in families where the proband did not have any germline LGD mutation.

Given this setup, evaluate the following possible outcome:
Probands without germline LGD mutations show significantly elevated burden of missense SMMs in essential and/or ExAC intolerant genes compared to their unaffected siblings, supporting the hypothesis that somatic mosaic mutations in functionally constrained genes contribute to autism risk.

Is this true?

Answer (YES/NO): YES